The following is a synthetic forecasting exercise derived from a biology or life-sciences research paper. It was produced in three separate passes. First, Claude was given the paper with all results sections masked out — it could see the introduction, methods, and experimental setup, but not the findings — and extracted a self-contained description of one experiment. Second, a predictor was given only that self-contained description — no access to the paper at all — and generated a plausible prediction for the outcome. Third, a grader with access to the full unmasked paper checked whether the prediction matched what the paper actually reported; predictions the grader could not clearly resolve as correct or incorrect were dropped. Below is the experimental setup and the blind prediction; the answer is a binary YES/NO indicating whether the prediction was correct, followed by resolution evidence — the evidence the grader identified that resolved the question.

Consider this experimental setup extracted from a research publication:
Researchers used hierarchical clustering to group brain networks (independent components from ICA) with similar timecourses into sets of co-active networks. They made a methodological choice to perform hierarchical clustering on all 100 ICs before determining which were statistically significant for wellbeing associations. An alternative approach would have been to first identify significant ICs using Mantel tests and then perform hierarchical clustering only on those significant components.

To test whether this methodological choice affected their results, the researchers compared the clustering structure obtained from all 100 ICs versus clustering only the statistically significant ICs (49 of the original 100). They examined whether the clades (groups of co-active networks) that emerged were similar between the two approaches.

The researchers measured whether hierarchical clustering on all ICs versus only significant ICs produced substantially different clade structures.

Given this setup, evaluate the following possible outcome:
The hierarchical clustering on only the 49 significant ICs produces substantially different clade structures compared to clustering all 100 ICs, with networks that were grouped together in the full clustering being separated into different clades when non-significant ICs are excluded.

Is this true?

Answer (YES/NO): NO